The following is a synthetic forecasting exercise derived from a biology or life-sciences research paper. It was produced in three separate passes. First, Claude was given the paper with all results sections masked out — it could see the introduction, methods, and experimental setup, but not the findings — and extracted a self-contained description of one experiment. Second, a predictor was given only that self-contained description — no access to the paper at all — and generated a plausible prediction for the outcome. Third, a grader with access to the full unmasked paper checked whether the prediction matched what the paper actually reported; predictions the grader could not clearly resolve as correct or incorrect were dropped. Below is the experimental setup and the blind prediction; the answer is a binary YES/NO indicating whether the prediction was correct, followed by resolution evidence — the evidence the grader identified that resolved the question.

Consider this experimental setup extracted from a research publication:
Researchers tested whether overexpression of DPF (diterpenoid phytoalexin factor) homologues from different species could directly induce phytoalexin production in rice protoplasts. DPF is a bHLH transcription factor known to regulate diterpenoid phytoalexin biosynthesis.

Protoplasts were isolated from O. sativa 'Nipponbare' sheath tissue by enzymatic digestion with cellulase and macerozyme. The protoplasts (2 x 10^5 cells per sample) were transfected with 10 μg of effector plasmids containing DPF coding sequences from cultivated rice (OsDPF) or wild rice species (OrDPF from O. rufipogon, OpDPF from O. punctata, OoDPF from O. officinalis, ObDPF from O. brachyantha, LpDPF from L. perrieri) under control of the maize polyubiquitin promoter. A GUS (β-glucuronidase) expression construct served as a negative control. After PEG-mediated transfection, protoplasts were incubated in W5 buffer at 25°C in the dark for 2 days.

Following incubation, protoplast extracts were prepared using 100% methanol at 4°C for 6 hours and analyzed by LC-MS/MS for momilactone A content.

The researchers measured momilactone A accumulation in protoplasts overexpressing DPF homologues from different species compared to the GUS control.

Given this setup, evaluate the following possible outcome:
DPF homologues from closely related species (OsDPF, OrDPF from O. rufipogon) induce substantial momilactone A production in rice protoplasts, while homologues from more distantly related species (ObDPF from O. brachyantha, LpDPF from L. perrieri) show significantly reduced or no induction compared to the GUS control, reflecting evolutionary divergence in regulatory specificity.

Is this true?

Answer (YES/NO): NO